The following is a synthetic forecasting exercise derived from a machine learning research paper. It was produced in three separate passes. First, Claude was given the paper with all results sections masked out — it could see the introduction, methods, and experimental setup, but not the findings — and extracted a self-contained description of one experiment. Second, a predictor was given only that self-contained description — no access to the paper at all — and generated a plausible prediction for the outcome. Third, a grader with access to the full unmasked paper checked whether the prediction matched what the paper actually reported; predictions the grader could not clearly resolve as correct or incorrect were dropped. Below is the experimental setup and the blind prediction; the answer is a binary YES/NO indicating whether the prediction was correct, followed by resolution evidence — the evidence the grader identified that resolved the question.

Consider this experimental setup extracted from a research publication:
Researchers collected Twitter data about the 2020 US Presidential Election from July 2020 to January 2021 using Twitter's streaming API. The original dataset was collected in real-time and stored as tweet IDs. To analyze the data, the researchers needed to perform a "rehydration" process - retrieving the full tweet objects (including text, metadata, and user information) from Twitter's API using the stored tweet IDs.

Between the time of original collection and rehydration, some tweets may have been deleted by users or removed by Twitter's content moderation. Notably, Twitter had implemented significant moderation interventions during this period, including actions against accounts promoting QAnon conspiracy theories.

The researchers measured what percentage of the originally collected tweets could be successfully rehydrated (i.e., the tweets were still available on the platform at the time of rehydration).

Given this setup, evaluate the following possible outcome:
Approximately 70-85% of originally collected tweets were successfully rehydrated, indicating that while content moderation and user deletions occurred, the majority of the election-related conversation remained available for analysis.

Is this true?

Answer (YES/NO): NO